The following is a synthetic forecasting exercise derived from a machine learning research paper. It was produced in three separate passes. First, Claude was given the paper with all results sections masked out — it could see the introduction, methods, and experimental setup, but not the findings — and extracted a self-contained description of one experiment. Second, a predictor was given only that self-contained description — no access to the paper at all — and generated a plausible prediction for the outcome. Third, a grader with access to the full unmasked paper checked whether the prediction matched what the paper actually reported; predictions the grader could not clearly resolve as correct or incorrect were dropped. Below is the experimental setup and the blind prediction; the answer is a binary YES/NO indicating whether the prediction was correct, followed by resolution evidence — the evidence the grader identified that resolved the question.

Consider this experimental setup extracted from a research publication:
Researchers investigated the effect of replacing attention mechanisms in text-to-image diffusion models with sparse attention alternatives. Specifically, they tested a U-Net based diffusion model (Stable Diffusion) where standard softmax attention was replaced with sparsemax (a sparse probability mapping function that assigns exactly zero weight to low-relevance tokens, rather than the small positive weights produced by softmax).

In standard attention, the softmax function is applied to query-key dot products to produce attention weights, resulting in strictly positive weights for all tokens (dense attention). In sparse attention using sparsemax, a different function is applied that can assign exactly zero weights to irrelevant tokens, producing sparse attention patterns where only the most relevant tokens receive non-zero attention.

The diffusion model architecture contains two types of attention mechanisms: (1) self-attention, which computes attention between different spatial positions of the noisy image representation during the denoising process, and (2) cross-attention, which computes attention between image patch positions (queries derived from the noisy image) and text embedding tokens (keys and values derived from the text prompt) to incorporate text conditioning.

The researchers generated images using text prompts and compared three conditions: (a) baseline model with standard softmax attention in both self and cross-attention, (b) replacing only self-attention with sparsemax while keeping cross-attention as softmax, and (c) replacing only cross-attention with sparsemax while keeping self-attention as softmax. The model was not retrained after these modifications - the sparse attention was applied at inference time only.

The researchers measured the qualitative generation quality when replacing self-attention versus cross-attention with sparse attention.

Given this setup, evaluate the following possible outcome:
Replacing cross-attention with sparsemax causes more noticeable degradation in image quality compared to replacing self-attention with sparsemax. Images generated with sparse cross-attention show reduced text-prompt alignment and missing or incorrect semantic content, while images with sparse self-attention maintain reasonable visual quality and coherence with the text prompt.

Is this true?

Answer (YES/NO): NO